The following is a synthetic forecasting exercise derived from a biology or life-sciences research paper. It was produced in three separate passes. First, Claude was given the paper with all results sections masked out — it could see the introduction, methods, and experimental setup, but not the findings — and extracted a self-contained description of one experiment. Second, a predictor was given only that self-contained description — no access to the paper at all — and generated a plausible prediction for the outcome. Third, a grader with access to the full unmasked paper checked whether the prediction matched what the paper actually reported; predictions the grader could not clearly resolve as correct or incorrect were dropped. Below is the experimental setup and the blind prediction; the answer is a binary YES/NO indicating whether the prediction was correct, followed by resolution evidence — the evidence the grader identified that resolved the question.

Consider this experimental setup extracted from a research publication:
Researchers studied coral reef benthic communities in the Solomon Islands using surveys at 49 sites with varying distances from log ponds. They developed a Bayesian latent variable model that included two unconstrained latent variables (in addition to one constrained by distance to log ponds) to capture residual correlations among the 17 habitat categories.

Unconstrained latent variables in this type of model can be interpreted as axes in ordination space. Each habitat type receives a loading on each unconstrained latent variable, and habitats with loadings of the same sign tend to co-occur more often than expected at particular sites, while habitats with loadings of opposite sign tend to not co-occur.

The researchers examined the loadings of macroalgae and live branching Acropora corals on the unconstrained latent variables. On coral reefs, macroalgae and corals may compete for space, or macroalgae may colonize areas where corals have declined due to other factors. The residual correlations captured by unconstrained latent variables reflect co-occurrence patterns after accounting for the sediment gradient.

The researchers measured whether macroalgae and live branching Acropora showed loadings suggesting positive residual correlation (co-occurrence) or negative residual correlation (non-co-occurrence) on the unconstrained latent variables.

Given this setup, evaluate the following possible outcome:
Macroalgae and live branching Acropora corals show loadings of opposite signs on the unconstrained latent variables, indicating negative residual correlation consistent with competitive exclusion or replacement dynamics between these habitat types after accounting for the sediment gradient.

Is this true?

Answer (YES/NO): NO